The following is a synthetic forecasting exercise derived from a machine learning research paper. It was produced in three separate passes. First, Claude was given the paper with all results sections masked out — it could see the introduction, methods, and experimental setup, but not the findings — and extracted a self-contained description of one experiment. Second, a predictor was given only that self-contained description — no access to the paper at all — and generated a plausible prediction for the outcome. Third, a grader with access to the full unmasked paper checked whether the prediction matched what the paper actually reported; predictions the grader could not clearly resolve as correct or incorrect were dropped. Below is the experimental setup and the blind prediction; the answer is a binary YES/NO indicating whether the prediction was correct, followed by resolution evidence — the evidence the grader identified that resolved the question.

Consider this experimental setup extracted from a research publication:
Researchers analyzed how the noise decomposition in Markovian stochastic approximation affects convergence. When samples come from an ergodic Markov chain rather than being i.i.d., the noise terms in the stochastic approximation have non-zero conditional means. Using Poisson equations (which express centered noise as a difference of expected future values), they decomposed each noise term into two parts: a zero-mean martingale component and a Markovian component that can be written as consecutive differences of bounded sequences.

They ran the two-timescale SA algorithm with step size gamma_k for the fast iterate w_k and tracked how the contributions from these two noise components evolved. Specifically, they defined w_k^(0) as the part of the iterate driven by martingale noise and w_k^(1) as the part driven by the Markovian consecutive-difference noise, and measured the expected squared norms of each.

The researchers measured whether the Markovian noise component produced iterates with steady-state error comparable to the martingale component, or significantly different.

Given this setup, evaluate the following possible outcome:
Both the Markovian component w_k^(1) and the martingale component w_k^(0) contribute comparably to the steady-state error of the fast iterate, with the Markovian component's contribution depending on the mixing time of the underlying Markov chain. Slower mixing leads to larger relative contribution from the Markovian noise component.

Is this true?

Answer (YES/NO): NO